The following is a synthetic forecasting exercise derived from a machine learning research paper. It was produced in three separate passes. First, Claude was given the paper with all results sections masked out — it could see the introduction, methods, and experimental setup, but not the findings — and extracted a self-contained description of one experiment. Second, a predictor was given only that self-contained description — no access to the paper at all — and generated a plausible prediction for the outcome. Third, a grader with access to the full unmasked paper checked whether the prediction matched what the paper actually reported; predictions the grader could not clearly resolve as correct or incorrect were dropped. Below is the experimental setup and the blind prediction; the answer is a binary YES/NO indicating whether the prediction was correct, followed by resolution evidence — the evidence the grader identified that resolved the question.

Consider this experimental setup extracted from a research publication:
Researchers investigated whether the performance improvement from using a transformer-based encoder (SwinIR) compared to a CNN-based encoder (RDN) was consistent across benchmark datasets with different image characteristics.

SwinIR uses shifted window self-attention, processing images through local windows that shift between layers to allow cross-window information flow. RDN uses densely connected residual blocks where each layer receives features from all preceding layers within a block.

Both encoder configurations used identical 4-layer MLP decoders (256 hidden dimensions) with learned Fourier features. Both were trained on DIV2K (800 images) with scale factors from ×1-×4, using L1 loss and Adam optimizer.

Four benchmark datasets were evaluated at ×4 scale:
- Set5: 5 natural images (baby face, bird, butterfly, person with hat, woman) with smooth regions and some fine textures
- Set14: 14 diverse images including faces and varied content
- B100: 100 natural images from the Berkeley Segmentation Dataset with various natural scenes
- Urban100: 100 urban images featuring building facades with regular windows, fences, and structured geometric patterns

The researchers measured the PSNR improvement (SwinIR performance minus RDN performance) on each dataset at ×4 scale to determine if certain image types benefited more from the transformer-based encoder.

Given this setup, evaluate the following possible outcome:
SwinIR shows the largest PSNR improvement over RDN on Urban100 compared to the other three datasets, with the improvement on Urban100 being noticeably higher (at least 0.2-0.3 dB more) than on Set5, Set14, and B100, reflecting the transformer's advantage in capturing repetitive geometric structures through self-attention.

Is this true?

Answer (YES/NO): YES